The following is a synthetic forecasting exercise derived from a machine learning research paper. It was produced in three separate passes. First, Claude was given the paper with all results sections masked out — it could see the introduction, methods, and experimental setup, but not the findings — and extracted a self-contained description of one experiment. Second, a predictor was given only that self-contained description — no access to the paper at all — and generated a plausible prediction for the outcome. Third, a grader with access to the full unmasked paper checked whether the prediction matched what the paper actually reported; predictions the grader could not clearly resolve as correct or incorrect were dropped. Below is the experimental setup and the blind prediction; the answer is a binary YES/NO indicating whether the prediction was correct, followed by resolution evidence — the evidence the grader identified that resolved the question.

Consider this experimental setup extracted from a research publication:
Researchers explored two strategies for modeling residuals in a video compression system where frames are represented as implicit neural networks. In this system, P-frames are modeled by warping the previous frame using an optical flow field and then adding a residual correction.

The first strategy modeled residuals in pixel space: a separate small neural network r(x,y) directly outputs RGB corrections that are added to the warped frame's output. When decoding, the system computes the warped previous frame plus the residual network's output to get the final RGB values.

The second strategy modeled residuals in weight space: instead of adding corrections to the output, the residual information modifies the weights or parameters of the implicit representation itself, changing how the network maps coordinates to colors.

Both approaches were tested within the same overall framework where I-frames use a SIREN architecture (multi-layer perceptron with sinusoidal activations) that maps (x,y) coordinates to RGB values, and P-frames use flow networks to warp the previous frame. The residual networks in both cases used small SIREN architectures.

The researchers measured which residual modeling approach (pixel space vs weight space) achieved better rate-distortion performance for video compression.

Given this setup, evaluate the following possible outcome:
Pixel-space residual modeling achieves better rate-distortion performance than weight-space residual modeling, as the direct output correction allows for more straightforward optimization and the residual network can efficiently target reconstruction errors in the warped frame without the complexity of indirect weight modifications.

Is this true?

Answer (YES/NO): YES